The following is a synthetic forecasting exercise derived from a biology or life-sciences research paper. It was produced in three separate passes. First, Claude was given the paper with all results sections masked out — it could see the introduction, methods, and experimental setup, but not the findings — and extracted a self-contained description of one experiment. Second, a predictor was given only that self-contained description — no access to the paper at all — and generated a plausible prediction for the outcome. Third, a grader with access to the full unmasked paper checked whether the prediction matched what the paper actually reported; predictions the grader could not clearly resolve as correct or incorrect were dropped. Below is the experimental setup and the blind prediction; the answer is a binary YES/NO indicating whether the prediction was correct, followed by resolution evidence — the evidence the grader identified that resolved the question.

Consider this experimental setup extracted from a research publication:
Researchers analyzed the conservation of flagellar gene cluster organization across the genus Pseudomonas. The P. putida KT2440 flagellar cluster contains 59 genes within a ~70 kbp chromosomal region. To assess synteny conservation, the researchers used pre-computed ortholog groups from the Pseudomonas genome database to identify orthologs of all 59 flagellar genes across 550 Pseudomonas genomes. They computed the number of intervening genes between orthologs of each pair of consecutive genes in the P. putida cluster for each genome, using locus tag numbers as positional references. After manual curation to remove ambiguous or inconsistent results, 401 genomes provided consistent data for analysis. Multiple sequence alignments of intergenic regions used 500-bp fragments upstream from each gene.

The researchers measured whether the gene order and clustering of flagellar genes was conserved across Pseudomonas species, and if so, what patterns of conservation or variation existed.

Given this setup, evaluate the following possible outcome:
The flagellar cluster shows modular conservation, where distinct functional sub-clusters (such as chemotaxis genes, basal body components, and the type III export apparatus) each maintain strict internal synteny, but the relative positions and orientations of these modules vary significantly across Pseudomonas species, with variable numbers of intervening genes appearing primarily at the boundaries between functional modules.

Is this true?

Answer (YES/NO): NO